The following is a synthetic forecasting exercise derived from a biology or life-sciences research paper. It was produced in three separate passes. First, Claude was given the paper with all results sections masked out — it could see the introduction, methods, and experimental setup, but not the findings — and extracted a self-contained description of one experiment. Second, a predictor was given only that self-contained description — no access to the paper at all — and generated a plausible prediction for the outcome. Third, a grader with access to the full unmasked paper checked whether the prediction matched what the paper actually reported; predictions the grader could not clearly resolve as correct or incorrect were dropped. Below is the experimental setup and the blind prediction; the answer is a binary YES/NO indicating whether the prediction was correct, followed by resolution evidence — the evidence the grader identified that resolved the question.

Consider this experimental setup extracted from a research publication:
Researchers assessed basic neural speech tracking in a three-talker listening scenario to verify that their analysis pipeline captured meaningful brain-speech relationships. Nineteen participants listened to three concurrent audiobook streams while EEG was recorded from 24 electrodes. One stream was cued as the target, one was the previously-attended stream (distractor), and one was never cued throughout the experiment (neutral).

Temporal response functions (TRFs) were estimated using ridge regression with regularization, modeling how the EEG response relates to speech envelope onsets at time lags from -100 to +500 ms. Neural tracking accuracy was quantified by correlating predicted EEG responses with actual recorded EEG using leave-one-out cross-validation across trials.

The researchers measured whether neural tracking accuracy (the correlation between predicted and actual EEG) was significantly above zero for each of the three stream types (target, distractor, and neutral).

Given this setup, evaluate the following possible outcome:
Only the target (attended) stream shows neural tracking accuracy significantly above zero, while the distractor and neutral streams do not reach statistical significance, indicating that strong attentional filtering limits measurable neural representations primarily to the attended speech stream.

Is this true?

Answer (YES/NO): NO